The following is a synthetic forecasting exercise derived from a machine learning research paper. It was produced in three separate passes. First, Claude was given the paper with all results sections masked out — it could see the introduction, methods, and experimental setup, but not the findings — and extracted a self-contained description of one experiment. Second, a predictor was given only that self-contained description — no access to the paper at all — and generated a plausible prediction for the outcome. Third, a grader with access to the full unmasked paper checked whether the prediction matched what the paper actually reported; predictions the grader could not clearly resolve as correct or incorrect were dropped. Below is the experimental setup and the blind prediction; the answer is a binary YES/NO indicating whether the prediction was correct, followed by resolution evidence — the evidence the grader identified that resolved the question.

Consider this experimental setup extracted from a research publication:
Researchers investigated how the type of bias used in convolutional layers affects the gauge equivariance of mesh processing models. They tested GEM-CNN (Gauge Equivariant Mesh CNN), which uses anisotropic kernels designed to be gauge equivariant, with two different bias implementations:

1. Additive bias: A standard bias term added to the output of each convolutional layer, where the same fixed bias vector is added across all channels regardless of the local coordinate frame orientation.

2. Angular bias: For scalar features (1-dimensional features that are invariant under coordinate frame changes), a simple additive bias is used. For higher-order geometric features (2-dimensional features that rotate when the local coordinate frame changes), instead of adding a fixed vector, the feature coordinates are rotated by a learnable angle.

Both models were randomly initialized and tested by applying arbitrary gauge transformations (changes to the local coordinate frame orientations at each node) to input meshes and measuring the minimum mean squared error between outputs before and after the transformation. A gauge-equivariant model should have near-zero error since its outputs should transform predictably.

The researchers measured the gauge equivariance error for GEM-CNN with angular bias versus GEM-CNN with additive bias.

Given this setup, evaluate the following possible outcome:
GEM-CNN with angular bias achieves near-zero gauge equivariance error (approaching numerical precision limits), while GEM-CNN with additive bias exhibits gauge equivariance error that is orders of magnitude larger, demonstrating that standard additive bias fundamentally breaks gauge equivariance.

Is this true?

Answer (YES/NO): YES